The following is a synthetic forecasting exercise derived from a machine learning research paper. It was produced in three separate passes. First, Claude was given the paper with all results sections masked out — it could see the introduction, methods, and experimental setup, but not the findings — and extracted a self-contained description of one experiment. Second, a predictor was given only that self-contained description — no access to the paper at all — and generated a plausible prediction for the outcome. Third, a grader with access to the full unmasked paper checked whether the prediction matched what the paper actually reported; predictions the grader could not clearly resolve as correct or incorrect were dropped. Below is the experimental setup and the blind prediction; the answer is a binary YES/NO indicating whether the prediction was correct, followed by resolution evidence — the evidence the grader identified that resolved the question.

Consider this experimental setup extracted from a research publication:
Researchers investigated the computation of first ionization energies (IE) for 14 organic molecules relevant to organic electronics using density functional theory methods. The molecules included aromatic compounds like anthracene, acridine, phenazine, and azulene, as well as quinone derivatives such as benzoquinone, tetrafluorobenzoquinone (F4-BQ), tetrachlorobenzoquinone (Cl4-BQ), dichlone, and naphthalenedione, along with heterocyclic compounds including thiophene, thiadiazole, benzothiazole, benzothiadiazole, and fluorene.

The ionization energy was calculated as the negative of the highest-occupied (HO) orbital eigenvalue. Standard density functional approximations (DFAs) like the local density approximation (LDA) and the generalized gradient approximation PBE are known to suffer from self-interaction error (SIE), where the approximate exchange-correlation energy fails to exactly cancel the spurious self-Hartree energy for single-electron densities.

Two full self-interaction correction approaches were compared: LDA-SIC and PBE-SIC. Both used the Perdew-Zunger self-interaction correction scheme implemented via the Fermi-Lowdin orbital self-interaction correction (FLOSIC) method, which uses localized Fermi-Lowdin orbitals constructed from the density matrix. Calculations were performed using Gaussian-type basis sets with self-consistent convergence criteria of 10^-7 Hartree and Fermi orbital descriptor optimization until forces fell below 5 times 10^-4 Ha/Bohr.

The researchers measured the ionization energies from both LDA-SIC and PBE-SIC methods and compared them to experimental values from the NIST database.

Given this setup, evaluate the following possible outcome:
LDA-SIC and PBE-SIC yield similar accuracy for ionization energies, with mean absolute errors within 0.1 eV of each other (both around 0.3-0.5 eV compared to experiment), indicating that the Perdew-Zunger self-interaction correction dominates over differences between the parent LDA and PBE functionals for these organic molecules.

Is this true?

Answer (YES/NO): NO